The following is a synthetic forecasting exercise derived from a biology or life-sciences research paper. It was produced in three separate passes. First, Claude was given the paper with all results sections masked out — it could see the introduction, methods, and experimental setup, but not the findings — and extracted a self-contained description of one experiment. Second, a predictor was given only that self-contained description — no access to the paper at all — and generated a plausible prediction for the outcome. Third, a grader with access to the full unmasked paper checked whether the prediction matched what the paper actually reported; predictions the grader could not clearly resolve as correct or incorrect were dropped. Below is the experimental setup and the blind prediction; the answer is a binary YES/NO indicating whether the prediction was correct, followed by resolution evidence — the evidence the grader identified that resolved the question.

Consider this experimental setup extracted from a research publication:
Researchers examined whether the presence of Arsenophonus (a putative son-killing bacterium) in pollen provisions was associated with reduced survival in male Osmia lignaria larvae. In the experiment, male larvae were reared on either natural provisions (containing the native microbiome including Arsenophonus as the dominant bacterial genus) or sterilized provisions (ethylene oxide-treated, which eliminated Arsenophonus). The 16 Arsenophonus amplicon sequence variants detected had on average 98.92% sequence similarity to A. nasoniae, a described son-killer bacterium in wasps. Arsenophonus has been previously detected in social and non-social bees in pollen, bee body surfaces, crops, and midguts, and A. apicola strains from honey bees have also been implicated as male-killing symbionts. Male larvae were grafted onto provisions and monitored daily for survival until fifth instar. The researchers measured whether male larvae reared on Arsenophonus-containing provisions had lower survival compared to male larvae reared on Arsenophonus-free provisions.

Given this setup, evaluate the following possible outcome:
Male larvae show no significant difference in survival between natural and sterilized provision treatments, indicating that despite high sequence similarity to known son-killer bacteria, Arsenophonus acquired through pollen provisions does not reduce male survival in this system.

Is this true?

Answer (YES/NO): YES